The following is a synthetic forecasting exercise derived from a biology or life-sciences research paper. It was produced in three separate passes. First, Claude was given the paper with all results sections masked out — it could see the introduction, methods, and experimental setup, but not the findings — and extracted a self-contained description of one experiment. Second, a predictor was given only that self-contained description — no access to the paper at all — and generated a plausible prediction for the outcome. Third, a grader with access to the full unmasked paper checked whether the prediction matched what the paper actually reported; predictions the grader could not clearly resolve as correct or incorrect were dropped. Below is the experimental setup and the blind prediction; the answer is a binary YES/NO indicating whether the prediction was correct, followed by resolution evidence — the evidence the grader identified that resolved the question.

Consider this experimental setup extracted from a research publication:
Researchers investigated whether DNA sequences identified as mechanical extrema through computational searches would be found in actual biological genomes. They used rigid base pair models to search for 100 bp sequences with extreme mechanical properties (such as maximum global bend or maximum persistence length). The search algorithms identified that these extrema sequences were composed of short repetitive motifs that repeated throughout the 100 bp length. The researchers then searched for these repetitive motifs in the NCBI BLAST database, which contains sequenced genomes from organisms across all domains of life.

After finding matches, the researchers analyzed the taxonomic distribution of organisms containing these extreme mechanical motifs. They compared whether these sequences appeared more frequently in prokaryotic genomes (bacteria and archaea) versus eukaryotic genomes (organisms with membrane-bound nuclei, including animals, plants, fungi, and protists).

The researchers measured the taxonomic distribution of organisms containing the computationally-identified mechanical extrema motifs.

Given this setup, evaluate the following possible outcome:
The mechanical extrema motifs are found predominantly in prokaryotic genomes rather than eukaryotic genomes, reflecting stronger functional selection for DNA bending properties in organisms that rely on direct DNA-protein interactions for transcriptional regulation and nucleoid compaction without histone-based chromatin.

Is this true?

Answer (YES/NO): NO